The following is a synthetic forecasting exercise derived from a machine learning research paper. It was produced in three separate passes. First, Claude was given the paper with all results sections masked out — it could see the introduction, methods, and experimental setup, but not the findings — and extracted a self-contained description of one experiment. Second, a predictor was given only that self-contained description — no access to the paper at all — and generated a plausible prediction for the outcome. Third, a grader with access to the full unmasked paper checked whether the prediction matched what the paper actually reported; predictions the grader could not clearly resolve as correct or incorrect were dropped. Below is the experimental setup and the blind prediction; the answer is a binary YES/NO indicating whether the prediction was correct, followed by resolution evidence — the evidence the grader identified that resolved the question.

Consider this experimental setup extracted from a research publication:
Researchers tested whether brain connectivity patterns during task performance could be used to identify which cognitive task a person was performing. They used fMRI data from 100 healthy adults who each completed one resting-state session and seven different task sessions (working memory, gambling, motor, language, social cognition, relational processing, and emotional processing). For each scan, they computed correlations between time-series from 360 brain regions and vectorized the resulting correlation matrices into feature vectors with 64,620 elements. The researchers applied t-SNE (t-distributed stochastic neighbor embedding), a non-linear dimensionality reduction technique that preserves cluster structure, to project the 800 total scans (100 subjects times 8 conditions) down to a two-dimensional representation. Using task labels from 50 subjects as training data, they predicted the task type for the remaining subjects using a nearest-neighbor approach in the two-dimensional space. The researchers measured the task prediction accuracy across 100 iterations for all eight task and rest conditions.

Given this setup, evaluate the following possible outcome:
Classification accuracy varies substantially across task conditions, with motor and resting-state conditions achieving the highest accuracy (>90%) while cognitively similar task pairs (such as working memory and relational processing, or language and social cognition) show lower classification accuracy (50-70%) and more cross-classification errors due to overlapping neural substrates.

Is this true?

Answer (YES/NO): NO